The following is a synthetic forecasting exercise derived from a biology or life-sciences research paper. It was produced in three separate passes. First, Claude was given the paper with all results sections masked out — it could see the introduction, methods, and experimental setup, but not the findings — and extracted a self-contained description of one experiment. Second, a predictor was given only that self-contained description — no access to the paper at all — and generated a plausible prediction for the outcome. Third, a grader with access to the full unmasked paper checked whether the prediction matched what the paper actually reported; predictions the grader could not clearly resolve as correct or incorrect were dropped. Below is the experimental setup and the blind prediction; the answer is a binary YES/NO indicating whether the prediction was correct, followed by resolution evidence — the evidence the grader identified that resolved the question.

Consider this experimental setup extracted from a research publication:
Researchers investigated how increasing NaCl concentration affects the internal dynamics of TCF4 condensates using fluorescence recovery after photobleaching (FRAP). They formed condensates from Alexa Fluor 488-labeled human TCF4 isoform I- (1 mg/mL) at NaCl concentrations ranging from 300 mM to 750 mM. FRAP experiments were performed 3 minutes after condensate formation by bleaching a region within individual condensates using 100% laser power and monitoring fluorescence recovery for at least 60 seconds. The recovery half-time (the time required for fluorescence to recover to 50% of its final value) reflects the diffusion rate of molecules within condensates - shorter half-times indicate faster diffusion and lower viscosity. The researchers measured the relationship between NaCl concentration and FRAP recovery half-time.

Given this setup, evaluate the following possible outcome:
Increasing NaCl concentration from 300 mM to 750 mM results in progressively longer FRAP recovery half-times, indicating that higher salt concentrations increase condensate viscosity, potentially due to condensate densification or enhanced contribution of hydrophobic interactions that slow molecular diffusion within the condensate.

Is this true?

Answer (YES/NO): YES